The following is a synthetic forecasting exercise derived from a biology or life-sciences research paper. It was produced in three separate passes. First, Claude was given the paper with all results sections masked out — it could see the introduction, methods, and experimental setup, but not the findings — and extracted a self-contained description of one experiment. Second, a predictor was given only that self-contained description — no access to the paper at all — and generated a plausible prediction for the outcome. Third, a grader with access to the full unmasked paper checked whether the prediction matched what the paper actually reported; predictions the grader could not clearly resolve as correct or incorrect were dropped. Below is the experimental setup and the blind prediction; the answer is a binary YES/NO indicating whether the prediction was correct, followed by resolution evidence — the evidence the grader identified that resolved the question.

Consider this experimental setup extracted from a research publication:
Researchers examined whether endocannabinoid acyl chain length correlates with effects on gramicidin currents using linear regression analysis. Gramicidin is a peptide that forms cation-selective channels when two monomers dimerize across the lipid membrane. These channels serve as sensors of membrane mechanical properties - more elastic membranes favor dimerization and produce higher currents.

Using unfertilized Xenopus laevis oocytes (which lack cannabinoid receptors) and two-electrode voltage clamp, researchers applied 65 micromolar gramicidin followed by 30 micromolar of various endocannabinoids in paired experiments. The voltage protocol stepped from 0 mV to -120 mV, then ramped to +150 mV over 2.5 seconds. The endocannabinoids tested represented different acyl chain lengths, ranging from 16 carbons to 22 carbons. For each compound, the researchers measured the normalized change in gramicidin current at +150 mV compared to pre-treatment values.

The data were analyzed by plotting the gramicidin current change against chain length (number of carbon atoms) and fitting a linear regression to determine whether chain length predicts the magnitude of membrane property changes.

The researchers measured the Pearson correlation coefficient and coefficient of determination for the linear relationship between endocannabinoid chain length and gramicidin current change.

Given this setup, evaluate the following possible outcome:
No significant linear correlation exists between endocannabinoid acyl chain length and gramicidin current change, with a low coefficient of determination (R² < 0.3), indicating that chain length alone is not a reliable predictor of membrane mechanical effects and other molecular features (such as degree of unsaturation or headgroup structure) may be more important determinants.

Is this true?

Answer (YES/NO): NO